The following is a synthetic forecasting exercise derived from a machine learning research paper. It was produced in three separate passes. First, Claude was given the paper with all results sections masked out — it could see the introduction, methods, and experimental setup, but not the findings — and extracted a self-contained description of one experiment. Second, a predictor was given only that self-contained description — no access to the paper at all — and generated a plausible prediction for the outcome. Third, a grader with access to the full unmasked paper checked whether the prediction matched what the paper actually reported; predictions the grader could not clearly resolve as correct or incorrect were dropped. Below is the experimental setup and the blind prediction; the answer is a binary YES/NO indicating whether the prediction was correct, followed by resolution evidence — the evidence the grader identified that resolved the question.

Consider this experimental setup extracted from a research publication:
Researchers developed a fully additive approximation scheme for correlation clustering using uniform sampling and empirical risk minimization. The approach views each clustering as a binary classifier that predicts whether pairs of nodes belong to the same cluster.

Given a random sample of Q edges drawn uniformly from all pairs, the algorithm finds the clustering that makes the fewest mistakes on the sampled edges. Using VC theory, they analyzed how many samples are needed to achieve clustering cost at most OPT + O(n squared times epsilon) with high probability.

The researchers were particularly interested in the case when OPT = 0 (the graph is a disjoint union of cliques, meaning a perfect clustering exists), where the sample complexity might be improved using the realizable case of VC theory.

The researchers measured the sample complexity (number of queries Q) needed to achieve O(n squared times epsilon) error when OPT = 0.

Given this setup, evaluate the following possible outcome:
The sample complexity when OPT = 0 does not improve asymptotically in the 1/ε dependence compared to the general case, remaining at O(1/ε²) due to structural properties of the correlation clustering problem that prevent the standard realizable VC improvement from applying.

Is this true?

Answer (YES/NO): NO